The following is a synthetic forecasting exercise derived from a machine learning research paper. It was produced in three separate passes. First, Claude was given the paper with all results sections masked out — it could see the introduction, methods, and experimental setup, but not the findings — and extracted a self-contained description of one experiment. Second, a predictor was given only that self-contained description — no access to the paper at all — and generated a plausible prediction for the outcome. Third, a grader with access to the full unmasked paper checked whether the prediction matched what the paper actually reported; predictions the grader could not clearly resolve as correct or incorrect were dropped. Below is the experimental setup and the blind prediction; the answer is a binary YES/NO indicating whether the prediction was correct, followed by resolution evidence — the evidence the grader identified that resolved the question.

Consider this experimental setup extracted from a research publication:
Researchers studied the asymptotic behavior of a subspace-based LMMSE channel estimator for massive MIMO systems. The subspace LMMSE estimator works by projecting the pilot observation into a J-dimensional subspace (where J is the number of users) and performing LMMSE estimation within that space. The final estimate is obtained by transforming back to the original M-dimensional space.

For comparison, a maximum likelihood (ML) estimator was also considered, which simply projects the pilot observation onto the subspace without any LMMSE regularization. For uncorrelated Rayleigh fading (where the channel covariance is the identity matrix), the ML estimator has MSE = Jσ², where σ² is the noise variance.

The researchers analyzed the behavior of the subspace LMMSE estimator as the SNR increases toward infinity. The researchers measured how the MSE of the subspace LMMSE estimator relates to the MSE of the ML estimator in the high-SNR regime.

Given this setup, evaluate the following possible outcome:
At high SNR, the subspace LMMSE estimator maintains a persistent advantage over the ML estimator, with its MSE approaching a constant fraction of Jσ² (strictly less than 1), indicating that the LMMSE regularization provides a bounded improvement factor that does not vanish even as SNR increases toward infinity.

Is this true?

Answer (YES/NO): NO